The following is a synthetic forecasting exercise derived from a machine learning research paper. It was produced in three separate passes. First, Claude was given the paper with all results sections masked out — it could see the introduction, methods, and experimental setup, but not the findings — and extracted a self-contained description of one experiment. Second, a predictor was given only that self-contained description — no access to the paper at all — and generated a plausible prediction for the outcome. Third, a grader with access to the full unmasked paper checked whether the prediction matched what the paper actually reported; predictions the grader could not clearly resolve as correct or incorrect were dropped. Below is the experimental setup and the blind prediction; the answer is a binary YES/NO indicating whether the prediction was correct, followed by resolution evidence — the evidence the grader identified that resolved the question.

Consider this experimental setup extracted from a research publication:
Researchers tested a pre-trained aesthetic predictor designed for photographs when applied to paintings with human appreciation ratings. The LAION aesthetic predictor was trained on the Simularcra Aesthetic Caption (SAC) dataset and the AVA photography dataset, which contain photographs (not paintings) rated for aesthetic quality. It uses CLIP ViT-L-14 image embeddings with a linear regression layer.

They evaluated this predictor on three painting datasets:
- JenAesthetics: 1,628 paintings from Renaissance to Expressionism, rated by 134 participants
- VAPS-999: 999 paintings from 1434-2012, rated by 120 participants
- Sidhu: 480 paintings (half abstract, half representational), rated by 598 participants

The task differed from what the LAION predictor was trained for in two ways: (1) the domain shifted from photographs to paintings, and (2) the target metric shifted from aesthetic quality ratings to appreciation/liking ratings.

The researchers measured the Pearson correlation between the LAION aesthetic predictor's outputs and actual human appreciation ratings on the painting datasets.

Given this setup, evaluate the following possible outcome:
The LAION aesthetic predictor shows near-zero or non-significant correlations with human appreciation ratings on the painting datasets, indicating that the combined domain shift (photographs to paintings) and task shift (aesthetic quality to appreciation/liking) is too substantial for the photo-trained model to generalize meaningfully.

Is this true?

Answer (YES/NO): NO